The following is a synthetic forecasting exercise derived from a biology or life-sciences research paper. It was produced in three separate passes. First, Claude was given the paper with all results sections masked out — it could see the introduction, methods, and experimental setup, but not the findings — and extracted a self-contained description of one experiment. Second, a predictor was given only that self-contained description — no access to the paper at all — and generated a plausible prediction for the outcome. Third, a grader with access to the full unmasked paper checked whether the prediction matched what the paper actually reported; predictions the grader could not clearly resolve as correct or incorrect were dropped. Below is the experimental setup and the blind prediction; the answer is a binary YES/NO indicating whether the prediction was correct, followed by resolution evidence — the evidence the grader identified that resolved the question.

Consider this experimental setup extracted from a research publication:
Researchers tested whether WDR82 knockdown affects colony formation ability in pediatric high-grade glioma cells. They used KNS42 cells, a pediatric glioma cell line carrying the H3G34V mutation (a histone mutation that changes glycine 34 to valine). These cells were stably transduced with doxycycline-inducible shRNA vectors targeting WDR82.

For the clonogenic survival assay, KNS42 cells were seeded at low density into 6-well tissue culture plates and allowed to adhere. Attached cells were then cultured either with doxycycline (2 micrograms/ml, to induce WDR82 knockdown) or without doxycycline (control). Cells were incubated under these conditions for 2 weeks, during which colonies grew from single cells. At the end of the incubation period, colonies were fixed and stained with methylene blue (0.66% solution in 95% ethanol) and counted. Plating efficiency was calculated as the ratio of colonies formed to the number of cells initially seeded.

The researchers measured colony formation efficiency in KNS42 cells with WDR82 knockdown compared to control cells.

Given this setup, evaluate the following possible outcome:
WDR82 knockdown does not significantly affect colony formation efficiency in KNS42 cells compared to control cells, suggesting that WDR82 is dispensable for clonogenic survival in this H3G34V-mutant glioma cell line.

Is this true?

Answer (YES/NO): NO